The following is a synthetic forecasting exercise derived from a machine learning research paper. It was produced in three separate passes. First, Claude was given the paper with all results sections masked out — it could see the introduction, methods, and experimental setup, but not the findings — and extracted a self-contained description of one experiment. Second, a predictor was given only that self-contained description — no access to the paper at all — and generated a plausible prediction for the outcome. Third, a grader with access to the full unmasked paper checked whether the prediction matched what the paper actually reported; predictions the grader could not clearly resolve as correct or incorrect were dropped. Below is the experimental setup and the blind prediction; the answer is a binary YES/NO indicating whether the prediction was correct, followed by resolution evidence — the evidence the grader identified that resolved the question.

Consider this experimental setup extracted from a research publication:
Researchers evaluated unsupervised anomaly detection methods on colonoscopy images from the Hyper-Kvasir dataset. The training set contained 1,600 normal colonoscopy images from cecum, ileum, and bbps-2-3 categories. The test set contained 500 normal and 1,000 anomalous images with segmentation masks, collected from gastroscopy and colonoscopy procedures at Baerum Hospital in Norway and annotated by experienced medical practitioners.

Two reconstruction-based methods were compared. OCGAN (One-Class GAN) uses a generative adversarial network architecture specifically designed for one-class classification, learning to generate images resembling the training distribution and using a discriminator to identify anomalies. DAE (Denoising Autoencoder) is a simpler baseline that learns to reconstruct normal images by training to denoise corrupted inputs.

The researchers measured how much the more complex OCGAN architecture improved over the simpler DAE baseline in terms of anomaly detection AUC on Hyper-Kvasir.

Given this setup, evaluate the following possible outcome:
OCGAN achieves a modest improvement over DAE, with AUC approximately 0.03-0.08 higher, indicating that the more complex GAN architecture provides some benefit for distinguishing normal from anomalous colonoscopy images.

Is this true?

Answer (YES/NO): NO